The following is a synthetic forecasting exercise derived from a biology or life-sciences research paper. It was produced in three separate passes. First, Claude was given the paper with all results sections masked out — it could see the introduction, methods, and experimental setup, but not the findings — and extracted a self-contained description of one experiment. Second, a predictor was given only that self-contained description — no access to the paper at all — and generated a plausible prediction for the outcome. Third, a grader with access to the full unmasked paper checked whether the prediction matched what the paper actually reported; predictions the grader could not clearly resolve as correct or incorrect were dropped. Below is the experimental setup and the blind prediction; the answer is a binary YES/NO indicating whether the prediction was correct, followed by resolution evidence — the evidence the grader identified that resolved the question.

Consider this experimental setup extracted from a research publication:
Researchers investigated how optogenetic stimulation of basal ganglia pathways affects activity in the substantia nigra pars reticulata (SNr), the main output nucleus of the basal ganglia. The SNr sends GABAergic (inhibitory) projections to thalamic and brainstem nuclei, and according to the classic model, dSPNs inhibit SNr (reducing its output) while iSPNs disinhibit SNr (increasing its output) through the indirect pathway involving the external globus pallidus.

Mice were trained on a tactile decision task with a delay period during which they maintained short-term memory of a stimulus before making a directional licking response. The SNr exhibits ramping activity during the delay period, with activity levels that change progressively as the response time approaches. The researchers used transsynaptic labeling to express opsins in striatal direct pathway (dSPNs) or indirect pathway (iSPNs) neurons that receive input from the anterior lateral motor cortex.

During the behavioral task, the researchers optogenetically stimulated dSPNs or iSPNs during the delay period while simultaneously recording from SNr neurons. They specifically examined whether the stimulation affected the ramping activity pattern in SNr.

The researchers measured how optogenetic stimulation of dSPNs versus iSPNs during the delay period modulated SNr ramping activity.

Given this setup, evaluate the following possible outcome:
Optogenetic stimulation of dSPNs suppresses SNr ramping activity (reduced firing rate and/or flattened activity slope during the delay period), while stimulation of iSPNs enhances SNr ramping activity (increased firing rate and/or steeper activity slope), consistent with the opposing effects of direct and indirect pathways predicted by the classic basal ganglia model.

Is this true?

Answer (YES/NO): YES